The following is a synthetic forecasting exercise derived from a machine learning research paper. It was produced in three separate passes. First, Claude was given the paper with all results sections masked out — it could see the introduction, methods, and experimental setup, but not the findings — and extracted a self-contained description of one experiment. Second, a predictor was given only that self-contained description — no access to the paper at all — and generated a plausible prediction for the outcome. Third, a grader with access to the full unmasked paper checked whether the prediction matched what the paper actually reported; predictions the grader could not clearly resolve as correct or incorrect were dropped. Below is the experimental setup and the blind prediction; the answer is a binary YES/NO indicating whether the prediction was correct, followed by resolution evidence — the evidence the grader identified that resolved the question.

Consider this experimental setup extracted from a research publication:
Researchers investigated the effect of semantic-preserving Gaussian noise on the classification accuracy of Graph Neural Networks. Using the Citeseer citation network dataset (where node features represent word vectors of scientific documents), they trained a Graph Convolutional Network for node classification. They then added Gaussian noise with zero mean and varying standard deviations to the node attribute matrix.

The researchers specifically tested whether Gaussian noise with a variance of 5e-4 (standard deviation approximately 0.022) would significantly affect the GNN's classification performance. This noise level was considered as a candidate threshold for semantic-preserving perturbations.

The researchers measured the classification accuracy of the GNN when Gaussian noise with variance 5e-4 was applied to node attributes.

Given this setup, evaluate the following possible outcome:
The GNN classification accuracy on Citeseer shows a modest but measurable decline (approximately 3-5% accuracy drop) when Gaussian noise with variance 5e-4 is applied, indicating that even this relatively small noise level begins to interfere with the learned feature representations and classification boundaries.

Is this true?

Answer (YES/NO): NO